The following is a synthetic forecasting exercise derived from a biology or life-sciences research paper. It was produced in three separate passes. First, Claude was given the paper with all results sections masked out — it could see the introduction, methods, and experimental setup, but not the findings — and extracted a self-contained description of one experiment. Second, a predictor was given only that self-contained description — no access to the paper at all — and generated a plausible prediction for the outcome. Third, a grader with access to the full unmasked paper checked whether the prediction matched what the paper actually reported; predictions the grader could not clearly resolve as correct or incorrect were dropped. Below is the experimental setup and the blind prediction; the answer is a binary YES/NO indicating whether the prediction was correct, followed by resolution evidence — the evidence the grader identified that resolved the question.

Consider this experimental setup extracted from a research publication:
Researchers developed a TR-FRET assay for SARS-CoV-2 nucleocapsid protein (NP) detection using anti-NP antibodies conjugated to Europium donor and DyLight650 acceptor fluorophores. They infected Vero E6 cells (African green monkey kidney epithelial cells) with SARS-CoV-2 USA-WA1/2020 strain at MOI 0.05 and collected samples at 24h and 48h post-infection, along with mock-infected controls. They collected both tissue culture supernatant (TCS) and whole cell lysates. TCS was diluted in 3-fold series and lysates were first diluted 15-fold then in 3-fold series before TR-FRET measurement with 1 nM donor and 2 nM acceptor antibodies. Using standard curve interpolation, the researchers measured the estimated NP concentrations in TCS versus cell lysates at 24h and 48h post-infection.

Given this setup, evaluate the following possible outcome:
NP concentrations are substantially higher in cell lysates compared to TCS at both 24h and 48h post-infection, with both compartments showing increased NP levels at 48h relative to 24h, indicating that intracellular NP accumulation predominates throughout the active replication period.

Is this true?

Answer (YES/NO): YES